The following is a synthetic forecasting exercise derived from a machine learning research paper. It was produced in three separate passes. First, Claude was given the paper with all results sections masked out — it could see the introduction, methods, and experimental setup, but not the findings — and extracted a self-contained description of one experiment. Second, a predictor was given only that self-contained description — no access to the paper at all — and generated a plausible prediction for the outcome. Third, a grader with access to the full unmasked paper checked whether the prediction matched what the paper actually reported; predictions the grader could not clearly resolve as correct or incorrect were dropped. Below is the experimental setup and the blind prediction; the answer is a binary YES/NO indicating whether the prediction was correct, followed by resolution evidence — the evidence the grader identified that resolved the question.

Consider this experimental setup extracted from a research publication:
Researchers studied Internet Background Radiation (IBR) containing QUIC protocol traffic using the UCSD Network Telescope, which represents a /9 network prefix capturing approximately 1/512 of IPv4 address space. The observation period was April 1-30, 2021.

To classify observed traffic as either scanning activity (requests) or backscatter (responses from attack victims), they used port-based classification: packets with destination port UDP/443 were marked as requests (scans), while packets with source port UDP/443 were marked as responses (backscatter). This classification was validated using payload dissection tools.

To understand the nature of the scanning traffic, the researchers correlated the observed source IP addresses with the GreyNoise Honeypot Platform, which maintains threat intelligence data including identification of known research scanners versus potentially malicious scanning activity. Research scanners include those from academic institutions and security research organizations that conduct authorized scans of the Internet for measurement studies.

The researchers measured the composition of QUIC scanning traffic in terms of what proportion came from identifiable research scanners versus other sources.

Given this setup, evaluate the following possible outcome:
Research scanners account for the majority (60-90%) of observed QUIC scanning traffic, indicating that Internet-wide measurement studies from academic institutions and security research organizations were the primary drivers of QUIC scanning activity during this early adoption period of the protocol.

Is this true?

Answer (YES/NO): NO